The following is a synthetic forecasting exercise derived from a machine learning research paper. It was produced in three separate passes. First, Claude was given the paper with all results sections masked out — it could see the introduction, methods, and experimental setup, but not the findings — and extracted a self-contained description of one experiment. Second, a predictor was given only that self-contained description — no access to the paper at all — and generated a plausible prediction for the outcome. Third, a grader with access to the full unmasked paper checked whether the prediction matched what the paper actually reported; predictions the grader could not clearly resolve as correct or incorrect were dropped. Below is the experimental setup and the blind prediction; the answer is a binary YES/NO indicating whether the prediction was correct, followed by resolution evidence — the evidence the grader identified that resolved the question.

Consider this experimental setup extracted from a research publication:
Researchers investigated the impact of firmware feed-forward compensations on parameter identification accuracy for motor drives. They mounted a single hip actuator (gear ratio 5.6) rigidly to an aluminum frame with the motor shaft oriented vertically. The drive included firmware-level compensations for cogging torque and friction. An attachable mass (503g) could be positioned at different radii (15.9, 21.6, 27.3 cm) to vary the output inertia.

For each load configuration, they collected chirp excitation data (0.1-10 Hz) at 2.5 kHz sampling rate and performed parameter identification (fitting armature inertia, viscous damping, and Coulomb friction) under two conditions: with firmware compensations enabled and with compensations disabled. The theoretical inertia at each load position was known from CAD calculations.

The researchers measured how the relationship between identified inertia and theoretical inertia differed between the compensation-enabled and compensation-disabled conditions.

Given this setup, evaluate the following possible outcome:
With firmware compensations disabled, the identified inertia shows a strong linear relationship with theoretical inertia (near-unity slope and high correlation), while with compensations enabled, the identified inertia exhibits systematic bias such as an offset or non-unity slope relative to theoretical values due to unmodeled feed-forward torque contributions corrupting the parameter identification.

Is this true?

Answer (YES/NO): YES